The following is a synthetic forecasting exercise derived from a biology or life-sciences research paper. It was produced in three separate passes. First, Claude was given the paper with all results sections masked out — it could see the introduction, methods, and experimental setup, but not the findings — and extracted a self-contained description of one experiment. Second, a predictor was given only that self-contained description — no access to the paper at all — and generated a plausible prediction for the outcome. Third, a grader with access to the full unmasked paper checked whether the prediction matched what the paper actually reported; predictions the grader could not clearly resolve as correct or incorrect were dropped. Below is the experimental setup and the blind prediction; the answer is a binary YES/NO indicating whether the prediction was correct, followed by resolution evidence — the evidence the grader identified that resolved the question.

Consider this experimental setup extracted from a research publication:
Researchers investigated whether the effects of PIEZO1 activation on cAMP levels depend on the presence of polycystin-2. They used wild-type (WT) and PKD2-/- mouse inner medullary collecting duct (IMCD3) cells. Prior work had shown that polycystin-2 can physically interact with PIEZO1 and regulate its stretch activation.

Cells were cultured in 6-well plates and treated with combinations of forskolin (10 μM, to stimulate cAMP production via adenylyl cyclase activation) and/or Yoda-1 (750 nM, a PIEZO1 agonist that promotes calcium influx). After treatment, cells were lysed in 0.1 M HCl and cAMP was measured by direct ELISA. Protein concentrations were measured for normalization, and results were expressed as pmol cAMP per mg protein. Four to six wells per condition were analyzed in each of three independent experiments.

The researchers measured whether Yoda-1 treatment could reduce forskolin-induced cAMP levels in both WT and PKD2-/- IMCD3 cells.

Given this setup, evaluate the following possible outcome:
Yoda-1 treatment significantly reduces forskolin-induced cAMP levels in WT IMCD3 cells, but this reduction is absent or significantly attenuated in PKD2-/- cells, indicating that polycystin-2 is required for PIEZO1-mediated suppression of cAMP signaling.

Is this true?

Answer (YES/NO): NO